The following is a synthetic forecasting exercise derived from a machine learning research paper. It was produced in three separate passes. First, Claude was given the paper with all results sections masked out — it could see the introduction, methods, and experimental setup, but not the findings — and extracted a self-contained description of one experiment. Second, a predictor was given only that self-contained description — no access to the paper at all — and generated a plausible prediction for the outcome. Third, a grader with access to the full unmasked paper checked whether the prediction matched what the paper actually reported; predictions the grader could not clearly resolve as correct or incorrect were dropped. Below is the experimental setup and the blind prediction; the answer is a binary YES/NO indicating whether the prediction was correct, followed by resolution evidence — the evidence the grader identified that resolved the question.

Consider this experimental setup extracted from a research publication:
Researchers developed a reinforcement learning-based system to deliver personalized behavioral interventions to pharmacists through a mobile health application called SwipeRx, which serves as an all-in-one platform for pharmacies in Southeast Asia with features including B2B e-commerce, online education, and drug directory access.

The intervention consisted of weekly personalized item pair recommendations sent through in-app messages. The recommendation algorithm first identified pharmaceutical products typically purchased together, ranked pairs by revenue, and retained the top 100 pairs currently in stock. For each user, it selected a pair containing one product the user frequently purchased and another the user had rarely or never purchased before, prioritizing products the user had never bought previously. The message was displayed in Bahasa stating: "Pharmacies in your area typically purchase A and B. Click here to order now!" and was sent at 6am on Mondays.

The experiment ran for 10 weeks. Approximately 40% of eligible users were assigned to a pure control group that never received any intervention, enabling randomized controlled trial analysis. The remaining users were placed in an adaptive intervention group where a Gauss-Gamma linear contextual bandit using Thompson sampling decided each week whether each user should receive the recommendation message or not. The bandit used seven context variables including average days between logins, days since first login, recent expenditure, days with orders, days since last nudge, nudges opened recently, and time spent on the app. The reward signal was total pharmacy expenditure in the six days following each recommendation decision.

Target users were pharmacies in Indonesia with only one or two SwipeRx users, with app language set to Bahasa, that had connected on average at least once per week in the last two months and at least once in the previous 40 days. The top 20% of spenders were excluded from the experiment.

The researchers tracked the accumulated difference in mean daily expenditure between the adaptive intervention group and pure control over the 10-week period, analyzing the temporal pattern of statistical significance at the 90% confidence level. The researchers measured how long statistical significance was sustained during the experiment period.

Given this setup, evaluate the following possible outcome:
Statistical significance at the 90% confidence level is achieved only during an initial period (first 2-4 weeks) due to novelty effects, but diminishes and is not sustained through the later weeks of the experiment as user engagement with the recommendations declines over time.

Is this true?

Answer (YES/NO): NO